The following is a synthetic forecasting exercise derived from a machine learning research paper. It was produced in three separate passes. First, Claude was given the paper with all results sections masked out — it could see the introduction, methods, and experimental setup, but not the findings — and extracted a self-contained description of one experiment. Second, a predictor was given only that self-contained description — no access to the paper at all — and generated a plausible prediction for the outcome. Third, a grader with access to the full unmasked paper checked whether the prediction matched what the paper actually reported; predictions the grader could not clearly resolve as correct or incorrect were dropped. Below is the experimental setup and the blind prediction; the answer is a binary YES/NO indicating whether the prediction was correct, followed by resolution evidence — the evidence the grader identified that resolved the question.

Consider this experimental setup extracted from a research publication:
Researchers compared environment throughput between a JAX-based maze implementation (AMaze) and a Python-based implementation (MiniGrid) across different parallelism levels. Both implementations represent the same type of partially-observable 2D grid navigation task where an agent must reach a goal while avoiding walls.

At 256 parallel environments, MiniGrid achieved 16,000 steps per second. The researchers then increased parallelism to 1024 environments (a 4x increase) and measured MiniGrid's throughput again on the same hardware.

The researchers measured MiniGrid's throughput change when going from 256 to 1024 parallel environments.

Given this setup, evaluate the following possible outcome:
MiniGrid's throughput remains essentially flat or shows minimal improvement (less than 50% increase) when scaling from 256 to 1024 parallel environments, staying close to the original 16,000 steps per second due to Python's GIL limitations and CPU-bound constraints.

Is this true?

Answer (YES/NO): YES